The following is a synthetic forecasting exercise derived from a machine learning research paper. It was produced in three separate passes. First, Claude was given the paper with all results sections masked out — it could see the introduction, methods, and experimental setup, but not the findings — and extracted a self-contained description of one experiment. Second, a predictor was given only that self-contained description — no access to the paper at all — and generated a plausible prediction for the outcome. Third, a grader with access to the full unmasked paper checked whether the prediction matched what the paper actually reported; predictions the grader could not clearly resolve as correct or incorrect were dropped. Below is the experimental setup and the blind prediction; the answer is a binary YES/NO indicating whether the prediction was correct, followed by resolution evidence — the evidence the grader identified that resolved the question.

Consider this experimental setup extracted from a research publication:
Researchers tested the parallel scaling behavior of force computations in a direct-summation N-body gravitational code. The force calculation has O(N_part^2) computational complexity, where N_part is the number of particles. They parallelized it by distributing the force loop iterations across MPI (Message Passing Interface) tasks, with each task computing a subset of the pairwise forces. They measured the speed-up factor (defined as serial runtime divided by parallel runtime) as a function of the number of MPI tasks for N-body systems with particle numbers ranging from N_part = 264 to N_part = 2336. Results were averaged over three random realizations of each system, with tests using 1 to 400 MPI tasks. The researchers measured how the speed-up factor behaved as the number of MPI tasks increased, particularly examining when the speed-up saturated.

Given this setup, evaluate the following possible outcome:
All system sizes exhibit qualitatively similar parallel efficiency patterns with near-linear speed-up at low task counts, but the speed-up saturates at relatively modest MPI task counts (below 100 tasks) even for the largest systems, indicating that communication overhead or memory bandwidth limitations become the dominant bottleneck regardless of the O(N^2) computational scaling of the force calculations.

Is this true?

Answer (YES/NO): NO